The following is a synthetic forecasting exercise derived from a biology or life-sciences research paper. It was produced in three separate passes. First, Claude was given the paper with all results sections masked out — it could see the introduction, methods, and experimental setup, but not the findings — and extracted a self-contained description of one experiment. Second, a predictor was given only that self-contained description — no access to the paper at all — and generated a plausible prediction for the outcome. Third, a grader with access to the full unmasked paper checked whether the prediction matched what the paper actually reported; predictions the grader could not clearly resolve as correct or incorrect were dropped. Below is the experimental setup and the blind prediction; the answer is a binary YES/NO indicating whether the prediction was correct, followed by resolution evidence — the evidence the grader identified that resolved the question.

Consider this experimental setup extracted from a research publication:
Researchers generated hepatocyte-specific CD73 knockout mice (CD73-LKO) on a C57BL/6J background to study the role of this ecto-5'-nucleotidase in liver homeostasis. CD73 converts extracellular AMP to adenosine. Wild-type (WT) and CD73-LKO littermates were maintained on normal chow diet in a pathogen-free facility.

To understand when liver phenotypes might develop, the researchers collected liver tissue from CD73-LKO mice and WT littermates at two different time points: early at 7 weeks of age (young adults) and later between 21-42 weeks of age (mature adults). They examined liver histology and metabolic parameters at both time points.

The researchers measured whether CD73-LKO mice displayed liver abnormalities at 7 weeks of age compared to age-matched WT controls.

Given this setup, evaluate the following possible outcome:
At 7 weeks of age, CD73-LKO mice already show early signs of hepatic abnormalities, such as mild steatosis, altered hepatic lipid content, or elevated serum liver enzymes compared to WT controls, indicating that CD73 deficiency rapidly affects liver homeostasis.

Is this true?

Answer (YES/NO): NO